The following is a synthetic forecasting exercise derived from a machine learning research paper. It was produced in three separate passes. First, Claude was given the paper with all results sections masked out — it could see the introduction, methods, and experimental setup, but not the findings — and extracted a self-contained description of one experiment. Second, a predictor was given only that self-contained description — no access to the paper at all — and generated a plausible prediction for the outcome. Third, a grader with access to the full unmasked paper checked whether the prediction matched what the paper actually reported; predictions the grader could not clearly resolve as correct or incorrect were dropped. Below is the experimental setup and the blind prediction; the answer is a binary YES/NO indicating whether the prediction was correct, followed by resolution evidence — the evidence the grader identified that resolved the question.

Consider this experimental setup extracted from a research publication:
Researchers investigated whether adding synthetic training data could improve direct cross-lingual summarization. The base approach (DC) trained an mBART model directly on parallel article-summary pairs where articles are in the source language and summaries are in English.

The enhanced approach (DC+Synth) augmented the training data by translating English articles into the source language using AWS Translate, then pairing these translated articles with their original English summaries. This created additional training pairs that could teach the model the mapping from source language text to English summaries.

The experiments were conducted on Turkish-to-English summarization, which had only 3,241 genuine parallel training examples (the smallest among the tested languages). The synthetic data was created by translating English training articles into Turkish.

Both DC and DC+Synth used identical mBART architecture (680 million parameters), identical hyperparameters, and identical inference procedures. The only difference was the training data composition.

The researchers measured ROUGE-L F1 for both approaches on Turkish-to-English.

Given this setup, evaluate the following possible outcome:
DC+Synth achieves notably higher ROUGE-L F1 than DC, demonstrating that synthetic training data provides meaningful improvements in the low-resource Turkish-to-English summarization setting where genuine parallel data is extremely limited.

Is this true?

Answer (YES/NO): YES